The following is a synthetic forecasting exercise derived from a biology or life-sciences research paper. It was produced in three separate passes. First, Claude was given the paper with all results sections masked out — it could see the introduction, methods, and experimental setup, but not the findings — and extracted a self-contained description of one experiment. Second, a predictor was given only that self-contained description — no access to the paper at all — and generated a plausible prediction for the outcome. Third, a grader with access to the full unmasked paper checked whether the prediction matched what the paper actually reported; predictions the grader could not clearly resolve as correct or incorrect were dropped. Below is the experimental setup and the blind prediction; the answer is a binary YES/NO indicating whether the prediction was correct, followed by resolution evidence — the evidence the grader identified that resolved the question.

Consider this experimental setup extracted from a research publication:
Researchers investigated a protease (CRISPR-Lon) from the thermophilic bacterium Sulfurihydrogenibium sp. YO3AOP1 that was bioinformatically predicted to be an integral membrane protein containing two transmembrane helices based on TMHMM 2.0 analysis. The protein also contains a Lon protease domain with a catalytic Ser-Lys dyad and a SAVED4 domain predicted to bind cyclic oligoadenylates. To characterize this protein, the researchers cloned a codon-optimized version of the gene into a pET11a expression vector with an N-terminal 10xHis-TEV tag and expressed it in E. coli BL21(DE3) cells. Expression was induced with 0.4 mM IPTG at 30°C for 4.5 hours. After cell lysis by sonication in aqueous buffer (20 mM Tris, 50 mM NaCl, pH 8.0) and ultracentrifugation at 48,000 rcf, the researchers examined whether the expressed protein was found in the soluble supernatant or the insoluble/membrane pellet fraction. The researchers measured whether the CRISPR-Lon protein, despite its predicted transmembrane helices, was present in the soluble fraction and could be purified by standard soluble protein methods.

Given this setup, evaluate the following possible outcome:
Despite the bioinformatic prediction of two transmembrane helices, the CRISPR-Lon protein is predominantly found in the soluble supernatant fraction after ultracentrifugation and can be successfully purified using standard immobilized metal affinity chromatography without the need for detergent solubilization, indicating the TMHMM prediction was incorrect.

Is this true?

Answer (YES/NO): YES